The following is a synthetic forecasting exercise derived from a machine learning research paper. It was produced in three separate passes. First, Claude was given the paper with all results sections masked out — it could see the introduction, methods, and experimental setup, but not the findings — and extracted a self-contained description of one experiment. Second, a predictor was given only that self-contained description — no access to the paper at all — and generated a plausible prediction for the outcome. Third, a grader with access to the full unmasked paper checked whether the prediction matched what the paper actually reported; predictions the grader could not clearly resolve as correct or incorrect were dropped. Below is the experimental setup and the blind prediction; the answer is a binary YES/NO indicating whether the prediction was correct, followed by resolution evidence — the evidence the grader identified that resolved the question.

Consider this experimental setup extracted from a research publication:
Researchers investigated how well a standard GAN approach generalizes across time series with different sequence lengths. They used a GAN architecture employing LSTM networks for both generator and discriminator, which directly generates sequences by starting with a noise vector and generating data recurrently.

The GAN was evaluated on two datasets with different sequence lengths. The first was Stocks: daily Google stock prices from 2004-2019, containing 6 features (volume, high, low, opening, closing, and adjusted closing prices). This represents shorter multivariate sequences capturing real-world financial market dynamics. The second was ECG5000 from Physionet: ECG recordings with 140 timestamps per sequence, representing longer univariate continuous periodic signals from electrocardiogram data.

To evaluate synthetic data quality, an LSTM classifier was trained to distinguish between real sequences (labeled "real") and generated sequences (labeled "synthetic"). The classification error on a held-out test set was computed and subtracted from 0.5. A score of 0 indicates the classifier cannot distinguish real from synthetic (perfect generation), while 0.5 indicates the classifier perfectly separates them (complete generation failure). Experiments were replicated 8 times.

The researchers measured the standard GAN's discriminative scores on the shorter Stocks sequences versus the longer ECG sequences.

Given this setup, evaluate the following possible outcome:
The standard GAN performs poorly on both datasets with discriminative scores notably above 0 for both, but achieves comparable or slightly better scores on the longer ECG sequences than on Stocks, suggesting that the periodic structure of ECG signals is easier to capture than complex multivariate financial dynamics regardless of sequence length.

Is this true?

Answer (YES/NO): YES